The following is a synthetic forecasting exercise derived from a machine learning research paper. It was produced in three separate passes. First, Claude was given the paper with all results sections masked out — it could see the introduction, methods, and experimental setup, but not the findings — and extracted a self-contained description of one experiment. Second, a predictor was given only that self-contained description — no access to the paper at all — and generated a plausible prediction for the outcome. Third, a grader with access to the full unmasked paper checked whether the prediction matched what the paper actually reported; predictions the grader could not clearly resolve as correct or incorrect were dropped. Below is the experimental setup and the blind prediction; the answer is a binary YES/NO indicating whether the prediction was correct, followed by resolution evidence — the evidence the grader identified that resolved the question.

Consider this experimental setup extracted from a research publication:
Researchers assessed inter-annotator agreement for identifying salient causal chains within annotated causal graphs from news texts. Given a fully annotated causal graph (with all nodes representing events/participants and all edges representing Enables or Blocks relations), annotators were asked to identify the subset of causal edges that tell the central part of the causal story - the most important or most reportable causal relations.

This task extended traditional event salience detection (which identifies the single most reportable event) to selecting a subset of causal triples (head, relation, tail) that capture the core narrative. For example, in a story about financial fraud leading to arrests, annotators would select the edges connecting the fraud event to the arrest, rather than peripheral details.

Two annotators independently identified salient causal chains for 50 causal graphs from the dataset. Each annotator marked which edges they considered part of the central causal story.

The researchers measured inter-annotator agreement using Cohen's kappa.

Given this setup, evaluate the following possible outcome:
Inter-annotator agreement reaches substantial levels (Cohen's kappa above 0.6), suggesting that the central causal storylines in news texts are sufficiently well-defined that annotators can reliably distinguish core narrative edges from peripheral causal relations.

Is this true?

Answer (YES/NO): YES